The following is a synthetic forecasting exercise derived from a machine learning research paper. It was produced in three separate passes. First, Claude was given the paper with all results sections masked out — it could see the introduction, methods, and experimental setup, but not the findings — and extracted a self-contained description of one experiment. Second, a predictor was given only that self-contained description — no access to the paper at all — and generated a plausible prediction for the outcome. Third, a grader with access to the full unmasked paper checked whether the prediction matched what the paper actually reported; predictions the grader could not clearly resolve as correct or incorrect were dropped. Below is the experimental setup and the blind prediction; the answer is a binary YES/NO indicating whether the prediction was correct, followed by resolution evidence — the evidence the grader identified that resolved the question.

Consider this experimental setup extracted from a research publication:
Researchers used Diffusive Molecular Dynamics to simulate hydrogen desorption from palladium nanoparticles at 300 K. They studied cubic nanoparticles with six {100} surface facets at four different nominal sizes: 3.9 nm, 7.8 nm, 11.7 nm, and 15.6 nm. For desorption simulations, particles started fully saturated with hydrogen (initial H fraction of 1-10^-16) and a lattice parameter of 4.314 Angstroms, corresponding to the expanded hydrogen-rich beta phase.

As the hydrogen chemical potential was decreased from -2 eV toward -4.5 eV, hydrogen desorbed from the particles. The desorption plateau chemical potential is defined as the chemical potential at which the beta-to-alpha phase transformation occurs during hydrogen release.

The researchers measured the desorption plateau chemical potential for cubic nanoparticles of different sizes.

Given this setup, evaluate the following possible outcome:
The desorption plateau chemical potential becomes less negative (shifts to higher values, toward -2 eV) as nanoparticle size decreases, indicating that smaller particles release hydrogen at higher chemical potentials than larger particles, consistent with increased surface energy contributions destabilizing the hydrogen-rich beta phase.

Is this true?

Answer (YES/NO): YES